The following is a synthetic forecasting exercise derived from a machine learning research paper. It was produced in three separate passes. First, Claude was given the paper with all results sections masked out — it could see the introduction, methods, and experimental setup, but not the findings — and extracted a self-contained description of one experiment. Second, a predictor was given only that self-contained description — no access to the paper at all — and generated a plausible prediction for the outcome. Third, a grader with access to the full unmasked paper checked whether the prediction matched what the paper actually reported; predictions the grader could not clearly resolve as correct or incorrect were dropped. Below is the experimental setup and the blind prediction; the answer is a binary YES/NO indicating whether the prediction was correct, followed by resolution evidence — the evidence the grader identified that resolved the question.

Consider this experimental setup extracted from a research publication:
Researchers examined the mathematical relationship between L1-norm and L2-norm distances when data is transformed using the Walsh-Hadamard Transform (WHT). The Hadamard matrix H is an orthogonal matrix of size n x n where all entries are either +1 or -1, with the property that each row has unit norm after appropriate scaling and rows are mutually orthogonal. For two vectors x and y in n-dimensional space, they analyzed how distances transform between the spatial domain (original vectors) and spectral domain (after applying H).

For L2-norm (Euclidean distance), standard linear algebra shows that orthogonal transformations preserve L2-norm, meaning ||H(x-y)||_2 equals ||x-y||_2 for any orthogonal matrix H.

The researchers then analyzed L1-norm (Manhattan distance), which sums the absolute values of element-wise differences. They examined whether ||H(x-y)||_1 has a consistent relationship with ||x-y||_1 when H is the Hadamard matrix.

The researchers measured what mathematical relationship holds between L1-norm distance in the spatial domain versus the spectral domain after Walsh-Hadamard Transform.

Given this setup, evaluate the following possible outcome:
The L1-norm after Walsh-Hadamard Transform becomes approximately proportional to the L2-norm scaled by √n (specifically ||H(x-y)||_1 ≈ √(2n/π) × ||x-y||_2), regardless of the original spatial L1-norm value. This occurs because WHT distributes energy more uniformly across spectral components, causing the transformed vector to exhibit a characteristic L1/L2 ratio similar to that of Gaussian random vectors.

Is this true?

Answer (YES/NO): NO